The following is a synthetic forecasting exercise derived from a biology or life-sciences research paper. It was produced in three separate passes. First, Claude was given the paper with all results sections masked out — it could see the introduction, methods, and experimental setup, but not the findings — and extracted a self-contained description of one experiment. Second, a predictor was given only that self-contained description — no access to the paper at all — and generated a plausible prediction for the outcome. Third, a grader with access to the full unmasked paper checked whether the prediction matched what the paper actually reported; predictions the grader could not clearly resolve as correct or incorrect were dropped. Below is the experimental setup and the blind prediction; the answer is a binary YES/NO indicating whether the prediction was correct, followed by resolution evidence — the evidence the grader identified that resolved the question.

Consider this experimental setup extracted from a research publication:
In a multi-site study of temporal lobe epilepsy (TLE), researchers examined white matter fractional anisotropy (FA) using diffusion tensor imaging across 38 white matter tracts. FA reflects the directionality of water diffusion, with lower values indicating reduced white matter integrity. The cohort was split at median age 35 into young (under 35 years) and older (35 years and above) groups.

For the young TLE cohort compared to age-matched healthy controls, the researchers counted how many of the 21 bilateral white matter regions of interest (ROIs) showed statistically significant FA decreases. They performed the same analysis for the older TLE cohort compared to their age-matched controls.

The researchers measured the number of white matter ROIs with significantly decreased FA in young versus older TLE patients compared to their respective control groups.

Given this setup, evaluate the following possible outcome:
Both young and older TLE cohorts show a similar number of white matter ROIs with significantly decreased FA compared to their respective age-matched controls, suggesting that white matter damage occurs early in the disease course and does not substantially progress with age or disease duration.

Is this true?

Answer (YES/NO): NO